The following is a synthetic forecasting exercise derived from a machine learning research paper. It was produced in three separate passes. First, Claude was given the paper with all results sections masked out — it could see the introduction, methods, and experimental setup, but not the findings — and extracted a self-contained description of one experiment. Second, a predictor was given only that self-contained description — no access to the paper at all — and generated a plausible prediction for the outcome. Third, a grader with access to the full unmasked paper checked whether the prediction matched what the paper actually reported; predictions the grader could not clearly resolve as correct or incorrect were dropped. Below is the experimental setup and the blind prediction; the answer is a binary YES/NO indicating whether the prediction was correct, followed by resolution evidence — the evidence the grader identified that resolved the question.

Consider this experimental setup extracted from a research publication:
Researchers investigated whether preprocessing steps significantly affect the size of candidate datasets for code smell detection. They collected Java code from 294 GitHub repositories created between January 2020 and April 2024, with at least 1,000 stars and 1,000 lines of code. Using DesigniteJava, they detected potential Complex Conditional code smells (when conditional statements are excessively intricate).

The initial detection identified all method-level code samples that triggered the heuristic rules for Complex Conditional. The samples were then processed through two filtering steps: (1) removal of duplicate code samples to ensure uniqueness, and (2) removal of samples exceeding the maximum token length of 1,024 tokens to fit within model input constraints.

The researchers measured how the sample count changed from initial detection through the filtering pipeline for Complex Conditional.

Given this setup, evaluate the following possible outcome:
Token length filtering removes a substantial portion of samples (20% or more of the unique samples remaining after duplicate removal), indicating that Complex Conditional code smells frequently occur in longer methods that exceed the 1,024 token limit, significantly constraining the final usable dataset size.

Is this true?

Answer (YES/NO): NO